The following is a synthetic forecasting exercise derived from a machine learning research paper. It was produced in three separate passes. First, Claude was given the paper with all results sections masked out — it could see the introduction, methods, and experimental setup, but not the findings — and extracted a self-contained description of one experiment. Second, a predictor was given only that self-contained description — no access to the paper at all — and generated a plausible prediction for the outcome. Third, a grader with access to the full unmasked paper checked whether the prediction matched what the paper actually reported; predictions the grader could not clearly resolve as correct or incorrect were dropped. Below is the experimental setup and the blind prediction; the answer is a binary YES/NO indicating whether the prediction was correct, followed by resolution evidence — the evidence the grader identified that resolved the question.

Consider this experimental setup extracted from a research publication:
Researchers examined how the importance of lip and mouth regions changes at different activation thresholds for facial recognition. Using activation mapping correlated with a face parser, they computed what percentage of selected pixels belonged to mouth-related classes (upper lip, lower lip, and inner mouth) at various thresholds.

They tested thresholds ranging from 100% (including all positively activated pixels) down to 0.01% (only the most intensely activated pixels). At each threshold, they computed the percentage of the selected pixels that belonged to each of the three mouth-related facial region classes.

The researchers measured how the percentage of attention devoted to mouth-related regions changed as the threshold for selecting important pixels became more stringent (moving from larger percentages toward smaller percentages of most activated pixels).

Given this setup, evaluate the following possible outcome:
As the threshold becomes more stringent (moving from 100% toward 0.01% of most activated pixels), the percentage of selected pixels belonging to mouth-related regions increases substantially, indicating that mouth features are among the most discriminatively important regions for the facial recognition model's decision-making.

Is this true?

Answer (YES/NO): NO